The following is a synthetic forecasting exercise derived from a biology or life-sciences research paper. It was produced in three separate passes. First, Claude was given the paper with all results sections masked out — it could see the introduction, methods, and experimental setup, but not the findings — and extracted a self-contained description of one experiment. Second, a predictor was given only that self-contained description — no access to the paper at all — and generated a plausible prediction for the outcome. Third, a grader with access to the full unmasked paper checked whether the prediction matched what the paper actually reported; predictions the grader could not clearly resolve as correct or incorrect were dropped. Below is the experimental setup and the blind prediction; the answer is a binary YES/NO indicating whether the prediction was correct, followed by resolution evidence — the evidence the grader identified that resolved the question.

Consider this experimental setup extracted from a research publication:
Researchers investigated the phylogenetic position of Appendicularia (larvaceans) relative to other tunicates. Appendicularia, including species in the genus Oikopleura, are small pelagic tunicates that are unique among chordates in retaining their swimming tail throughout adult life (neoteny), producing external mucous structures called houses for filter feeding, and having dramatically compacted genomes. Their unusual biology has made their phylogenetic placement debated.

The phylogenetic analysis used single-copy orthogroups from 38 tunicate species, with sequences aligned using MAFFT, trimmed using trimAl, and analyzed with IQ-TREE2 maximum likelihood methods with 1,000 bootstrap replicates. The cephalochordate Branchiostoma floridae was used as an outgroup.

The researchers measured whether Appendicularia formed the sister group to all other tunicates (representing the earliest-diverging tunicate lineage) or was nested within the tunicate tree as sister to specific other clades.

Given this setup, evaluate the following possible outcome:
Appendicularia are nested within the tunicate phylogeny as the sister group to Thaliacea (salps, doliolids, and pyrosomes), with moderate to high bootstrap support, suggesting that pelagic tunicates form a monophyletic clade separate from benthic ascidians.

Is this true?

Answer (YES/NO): NO